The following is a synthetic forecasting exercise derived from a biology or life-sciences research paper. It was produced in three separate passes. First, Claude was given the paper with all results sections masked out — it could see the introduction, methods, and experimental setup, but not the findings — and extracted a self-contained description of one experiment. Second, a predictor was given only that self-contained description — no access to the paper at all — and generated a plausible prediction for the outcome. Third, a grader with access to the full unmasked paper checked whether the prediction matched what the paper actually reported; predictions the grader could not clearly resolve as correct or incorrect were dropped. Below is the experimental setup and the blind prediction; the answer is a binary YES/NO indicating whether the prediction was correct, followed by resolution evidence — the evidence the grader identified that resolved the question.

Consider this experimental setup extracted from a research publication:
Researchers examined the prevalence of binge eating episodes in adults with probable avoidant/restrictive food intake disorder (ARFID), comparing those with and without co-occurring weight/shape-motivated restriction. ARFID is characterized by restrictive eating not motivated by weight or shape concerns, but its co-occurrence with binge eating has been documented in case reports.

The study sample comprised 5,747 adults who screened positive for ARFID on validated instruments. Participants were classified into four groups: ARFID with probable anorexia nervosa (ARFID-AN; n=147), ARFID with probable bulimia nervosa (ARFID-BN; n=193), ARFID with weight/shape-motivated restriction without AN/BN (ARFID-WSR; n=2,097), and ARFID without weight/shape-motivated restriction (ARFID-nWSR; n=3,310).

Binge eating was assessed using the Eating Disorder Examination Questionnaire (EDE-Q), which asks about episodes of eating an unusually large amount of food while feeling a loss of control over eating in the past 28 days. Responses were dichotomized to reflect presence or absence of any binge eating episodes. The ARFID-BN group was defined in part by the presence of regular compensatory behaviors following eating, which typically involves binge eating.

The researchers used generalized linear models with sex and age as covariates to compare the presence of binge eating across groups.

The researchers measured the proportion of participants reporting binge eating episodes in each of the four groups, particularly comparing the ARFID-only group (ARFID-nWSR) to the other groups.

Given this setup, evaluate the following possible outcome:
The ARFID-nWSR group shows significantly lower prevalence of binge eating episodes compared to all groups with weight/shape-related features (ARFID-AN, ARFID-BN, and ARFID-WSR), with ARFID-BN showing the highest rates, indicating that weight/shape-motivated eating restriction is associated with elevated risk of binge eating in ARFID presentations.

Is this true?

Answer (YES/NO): YES